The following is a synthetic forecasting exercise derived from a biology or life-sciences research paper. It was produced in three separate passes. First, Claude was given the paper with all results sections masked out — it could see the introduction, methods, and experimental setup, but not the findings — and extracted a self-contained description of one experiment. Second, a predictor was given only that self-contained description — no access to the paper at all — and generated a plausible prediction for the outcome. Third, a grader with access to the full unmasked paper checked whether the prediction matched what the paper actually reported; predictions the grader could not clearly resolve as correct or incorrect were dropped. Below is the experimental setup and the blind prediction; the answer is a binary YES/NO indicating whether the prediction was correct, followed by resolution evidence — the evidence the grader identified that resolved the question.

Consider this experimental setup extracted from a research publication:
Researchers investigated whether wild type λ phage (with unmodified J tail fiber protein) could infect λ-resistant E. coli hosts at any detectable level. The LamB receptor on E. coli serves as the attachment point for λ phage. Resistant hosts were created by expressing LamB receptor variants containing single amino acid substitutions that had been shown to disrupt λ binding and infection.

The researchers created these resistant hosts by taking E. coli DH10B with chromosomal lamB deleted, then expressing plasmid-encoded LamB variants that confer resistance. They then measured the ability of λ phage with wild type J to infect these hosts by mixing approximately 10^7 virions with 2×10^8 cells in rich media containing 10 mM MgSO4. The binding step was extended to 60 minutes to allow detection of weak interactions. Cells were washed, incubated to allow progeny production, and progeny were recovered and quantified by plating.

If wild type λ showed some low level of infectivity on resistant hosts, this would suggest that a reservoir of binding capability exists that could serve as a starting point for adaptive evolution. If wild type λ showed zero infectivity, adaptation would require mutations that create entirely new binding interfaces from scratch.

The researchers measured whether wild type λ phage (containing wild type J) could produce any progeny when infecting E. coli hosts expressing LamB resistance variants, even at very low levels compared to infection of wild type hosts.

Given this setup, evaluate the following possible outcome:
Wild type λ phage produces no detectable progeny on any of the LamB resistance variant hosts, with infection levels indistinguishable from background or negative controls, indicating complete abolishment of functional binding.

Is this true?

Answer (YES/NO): NO